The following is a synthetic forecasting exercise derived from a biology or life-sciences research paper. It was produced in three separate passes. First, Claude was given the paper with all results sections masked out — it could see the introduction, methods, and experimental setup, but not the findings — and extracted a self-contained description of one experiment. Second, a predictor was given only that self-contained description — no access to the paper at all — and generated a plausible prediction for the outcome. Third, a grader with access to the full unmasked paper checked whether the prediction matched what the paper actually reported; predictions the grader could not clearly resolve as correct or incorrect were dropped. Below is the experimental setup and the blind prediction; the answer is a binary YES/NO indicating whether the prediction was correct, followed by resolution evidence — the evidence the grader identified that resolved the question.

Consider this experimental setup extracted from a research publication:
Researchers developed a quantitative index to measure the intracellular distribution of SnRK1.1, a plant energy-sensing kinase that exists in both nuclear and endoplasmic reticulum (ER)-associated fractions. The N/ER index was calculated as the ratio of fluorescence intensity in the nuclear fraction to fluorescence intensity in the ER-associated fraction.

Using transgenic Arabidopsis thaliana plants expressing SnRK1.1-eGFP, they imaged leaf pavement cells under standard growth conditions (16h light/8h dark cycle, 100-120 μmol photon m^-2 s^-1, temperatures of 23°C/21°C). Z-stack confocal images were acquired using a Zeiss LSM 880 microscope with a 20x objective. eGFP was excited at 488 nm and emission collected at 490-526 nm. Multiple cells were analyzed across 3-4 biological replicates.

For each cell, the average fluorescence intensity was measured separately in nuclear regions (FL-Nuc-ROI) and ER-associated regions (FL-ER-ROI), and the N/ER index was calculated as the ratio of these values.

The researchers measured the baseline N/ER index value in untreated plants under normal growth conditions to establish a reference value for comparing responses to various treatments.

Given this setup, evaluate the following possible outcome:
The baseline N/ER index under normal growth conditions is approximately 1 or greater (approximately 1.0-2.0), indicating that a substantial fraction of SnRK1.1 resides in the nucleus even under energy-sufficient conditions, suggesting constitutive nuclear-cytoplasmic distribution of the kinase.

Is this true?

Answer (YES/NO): NO